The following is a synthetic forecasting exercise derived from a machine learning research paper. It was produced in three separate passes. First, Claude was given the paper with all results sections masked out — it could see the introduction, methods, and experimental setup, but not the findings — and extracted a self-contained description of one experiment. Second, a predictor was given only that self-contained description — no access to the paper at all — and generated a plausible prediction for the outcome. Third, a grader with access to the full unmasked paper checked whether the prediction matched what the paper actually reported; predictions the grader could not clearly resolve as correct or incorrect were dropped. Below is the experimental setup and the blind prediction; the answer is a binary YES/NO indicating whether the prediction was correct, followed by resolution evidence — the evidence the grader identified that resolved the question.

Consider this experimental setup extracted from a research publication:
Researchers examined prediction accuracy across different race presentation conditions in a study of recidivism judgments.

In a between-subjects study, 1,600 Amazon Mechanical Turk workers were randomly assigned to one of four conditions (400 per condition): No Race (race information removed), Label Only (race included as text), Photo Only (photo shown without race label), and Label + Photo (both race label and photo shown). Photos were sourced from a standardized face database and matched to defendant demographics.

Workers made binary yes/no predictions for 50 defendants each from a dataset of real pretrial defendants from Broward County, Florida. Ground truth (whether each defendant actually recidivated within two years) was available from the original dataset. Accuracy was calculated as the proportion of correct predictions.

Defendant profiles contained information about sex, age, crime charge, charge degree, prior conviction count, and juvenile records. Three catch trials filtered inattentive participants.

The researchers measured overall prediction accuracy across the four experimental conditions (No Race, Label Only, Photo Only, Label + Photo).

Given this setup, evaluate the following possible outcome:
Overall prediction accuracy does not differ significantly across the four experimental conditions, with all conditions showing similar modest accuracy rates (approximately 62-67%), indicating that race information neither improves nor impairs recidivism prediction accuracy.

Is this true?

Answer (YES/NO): YES